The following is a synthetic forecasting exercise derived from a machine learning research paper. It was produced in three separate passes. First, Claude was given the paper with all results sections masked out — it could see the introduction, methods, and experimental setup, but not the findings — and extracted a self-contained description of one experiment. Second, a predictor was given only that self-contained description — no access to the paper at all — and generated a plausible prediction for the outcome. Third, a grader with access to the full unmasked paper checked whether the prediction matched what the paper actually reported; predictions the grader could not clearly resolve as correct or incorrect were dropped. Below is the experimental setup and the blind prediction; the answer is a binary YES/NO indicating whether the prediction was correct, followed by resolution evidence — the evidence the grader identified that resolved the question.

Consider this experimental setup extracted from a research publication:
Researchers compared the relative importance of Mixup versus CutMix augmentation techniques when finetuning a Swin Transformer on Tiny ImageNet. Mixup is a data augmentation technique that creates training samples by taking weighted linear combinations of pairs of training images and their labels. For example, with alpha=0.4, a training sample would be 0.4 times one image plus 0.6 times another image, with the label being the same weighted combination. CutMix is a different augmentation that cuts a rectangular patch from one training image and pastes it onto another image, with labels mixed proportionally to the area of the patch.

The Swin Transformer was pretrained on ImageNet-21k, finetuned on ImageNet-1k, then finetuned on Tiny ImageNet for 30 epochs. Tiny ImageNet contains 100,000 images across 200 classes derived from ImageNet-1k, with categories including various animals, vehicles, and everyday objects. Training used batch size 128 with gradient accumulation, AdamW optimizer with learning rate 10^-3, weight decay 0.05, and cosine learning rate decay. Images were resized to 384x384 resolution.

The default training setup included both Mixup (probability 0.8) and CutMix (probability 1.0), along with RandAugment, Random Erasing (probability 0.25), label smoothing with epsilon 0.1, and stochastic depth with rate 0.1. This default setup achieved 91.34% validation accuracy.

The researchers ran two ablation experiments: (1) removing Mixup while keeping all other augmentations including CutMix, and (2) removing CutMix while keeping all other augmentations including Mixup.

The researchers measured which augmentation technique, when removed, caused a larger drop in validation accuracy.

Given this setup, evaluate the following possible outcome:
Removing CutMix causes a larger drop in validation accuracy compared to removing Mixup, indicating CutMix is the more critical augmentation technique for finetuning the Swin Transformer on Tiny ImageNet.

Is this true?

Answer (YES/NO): YES